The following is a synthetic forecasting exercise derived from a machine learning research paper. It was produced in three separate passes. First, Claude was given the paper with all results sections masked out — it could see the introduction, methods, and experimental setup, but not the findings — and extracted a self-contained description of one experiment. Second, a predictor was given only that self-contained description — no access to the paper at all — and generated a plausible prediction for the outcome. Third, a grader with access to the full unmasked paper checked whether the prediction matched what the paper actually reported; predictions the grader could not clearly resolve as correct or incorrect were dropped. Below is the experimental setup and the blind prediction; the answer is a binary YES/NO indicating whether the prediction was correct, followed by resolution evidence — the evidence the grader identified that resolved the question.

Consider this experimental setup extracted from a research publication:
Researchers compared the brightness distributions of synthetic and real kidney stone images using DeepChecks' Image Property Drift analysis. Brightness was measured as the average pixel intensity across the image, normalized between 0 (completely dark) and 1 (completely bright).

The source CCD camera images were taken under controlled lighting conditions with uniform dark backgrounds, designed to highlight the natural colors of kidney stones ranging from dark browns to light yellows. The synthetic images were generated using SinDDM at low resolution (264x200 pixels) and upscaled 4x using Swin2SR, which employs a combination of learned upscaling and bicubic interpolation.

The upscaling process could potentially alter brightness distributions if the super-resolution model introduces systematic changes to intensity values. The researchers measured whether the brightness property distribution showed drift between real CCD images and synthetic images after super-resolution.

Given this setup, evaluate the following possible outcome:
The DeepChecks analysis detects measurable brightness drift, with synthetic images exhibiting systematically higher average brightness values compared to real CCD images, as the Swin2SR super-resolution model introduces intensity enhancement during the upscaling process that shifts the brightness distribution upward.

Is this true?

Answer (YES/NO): NO